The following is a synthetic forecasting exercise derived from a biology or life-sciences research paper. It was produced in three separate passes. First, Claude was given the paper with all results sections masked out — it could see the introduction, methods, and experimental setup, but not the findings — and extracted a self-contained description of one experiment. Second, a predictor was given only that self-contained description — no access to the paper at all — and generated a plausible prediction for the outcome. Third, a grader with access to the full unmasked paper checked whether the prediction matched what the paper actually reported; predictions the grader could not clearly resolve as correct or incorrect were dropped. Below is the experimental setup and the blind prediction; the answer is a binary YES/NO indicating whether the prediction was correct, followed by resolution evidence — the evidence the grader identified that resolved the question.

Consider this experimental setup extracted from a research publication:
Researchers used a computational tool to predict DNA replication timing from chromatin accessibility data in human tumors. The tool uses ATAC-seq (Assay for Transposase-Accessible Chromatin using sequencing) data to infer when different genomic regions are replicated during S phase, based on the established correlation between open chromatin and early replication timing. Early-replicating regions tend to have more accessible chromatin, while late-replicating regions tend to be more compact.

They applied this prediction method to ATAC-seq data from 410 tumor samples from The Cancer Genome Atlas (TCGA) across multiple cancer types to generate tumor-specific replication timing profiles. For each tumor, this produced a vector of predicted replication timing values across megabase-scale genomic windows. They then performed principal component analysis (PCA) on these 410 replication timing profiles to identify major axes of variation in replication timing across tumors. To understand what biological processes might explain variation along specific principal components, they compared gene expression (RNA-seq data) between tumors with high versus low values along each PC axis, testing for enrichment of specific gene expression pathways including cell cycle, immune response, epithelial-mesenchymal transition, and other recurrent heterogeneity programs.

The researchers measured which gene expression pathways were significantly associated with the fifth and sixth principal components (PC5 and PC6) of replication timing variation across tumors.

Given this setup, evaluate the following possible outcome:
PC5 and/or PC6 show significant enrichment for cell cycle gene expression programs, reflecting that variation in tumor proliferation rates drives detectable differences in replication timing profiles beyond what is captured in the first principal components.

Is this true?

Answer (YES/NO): YES